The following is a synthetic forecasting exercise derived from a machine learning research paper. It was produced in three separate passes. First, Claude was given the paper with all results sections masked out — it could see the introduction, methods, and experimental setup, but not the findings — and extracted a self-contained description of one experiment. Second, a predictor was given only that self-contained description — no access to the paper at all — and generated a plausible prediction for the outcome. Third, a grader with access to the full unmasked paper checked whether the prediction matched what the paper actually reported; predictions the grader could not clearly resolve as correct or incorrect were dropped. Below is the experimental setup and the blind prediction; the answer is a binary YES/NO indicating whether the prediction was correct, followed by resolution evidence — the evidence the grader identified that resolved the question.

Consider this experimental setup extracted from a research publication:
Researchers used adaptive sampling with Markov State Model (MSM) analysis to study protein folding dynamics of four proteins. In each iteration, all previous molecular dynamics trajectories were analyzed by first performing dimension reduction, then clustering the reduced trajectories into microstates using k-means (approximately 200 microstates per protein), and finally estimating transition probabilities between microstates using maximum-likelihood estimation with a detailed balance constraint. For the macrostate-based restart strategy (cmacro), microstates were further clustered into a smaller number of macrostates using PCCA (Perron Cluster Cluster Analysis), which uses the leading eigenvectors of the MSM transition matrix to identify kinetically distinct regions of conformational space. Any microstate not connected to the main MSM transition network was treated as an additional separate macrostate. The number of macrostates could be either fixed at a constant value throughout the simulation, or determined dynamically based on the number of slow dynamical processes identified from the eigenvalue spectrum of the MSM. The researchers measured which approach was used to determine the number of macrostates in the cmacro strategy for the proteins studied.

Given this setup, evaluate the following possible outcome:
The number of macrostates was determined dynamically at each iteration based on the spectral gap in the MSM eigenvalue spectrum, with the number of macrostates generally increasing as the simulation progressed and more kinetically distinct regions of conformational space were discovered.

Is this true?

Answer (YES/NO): NO